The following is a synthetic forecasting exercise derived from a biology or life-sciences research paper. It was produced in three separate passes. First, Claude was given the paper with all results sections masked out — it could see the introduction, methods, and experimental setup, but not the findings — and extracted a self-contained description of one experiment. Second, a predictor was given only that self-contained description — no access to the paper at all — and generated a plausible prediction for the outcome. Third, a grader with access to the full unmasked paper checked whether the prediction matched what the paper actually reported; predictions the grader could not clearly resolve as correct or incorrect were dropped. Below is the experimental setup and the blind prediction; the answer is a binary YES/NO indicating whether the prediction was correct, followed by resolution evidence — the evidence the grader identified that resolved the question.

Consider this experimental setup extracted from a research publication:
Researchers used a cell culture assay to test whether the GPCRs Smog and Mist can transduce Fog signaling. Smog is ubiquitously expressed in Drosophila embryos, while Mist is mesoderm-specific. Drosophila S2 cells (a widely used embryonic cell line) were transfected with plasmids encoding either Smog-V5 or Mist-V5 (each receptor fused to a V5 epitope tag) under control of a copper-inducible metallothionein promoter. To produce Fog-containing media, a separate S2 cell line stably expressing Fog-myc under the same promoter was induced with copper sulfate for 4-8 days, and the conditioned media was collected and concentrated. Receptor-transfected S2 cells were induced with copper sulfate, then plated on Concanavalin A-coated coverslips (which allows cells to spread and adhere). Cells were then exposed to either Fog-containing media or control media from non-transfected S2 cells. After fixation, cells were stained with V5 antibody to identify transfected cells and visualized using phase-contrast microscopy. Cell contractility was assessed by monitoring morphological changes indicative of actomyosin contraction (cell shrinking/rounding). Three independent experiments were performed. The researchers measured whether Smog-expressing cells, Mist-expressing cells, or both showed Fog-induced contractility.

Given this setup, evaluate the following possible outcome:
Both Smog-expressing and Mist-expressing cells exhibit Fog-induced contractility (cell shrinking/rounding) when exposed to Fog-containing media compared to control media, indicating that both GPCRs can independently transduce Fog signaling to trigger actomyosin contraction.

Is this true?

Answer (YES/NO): YES